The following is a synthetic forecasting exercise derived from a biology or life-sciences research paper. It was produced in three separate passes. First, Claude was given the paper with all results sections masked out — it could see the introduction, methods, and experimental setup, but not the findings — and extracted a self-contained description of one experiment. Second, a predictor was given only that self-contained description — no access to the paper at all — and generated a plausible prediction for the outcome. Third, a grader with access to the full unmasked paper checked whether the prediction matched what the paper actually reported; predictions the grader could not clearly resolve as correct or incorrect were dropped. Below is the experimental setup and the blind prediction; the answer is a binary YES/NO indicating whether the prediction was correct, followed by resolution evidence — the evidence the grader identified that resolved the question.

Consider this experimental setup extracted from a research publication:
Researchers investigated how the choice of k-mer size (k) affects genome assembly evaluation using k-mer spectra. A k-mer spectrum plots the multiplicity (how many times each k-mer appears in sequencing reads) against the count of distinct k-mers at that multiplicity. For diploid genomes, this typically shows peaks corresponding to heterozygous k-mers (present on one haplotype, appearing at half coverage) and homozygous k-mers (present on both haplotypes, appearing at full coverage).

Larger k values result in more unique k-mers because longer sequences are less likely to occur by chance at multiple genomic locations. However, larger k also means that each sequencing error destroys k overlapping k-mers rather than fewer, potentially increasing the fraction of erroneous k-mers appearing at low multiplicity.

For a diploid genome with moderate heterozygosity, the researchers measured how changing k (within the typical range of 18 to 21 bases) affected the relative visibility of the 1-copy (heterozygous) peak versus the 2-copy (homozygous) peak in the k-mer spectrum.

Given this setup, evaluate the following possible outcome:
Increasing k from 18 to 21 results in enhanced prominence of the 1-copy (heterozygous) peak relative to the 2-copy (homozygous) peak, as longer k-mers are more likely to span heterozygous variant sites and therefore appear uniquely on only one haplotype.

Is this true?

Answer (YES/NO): YES